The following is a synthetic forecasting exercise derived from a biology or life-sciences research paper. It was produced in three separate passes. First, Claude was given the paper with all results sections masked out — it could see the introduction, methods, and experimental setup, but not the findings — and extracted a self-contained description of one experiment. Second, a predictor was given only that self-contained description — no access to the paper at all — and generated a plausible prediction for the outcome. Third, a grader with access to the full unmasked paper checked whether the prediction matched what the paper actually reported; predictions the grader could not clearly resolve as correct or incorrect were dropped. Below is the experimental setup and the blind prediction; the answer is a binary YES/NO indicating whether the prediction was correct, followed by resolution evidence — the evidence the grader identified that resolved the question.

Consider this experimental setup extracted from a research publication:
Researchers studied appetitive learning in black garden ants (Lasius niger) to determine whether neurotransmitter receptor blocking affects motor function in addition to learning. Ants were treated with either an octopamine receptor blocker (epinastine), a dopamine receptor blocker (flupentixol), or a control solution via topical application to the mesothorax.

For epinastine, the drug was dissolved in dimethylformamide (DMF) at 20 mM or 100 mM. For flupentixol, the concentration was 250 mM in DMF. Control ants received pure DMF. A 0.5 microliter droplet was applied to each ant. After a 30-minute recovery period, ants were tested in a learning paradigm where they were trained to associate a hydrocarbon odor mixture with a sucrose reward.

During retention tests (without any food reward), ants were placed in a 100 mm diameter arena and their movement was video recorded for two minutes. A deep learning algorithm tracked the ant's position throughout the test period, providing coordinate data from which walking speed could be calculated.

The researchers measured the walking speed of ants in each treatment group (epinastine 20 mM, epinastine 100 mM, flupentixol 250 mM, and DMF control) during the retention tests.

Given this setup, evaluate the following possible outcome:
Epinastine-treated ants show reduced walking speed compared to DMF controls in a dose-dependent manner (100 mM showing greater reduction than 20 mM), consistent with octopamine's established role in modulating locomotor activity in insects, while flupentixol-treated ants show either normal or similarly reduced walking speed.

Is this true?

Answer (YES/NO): NO